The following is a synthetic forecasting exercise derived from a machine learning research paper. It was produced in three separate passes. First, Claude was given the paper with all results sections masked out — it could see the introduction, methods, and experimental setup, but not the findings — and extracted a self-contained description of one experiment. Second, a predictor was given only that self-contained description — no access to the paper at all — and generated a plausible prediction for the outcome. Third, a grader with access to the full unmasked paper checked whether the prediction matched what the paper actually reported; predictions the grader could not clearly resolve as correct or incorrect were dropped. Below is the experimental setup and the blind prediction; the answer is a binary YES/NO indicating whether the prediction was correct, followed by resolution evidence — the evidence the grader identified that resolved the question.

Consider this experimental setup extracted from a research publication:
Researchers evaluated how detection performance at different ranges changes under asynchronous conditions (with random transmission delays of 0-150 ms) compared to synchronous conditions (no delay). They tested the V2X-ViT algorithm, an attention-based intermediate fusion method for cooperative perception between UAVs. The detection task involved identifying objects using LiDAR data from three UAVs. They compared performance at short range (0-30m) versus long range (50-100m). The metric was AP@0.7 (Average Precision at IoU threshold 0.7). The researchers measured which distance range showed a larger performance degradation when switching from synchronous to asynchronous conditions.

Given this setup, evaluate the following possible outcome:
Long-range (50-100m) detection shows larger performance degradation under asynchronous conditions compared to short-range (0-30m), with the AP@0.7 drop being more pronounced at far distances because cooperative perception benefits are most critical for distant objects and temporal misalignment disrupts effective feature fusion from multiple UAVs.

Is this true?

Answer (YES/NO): YES